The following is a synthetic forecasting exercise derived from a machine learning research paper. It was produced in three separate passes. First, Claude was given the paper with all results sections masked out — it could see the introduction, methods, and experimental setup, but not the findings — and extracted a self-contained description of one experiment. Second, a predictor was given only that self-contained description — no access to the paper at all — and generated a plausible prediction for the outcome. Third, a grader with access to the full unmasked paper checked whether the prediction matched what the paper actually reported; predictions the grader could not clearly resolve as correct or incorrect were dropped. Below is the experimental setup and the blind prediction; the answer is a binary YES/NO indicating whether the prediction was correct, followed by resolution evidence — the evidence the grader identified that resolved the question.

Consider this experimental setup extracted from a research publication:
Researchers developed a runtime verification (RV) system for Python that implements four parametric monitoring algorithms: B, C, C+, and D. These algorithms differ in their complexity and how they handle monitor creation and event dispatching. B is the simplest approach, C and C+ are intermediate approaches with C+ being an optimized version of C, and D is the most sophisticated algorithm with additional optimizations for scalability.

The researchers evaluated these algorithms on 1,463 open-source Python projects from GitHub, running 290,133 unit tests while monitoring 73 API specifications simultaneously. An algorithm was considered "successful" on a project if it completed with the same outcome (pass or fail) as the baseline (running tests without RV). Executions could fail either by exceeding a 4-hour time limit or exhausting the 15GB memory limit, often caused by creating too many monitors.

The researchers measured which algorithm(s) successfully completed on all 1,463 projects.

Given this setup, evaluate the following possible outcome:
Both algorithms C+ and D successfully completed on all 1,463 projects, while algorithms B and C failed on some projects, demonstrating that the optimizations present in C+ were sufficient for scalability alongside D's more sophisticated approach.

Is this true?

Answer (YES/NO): NO